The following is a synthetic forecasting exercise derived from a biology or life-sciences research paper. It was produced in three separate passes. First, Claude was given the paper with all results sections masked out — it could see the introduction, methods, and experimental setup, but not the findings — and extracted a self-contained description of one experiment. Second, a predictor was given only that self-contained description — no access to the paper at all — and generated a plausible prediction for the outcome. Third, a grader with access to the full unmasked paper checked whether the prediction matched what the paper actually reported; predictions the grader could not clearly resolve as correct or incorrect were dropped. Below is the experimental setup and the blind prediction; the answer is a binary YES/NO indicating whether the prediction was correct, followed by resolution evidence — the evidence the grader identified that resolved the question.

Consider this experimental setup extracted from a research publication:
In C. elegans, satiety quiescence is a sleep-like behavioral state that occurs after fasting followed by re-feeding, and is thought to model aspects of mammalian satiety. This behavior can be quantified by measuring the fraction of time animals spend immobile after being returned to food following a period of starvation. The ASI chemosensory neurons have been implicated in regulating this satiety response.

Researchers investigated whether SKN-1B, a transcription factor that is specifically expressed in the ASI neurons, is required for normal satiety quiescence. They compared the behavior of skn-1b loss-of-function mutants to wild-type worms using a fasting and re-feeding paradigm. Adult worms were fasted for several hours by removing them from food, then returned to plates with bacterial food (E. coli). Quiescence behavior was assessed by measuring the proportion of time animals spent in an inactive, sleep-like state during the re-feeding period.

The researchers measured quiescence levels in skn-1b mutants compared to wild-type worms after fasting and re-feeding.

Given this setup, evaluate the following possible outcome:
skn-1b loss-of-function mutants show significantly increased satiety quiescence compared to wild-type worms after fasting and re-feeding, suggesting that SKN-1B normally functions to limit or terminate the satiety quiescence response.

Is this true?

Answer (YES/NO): YES